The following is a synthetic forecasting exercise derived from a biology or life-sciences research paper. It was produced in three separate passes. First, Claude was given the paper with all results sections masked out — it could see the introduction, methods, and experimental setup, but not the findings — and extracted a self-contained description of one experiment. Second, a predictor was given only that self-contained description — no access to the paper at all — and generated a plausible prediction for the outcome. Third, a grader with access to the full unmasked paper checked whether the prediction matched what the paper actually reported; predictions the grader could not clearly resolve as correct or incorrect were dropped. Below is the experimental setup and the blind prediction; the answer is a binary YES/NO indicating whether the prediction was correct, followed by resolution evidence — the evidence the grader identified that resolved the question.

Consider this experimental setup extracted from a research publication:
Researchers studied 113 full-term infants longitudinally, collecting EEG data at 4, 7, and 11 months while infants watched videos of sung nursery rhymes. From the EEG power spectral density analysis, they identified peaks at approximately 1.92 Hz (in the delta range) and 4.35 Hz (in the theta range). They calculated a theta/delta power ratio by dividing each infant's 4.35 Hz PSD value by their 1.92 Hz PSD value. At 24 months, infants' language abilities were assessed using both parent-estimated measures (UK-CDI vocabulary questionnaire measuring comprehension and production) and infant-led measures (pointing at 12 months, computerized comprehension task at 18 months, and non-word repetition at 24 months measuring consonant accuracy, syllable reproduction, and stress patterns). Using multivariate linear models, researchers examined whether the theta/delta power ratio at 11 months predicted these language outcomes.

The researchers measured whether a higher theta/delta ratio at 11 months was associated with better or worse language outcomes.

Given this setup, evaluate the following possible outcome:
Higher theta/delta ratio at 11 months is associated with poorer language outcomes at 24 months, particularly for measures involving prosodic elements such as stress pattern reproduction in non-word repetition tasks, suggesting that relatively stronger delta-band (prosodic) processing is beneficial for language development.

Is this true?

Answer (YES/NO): NO